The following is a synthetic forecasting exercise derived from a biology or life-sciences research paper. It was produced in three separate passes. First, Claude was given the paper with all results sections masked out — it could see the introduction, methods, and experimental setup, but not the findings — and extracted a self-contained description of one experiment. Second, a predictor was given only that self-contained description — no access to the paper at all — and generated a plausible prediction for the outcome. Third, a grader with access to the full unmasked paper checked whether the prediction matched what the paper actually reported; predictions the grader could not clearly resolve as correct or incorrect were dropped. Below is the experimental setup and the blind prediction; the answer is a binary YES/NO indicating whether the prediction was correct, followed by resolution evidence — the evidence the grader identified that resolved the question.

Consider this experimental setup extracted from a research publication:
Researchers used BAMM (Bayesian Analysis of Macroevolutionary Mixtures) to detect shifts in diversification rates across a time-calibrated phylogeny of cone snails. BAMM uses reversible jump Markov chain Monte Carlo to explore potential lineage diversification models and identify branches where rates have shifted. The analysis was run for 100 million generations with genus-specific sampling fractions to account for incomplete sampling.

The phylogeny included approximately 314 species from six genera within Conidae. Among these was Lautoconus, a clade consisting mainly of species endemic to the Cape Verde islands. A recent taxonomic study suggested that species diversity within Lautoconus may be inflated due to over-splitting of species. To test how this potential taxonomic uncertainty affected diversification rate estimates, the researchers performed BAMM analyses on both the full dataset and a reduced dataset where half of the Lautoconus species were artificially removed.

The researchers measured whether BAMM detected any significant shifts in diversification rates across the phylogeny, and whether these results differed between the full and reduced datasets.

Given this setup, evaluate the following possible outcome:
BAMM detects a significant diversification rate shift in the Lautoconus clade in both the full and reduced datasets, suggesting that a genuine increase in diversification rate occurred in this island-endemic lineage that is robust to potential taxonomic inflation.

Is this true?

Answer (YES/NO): NO